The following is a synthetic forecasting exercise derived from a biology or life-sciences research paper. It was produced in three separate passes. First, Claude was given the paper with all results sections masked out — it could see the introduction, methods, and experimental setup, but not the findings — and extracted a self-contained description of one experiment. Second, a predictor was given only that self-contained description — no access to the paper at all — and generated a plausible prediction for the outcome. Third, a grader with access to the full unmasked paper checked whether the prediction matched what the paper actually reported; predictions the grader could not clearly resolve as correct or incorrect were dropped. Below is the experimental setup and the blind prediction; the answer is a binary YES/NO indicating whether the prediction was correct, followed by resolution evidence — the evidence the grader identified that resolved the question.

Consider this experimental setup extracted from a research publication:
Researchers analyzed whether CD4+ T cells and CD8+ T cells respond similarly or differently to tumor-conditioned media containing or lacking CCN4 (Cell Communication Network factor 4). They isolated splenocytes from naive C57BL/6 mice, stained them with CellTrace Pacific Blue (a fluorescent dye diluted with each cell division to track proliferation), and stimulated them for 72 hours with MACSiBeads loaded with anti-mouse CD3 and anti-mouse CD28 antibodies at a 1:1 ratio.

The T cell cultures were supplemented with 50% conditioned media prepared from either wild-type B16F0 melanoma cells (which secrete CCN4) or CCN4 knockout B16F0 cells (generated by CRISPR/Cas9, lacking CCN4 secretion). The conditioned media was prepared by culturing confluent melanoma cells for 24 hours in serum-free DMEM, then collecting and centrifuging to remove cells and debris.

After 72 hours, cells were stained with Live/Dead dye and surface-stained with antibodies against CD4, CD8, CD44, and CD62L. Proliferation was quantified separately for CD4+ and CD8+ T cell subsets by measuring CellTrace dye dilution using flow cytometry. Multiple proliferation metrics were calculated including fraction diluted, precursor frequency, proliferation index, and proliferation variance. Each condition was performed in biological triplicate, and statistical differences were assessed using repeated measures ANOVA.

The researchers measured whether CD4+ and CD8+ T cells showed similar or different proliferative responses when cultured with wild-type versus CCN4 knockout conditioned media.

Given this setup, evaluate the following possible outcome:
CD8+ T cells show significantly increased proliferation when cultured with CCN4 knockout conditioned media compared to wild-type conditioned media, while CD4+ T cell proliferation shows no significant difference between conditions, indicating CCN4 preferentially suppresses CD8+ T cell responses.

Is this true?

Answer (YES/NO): NO